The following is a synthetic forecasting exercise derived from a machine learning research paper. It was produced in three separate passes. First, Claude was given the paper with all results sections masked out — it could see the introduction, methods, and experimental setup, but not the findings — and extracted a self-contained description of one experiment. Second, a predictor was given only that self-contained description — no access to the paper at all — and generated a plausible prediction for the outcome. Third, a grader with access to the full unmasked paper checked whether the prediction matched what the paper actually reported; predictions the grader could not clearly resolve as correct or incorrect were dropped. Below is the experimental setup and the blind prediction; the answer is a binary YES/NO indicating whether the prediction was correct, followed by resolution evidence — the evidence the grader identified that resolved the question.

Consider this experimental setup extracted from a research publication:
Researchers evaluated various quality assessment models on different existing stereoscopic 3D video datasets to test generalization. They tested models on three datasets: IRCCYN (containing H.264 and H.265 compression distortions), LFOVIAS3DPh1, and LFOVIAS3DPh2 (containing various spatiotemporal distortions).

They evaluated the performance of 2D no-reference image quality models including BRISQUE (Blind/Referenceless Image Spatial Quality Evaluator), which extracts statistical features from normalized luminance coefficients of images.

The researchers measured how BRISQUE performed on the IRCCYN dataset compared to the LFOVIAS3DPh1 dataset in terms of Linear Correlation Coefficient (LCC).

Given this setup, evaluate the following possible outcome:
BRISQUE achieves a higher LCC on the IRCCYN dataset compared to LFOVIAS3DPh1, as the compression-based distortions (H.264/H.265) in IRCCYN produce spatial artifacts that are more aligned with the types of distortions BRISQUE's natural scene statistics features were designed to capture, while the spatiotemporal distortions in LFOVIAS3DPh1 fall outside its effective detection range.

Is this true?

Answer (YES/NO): YES